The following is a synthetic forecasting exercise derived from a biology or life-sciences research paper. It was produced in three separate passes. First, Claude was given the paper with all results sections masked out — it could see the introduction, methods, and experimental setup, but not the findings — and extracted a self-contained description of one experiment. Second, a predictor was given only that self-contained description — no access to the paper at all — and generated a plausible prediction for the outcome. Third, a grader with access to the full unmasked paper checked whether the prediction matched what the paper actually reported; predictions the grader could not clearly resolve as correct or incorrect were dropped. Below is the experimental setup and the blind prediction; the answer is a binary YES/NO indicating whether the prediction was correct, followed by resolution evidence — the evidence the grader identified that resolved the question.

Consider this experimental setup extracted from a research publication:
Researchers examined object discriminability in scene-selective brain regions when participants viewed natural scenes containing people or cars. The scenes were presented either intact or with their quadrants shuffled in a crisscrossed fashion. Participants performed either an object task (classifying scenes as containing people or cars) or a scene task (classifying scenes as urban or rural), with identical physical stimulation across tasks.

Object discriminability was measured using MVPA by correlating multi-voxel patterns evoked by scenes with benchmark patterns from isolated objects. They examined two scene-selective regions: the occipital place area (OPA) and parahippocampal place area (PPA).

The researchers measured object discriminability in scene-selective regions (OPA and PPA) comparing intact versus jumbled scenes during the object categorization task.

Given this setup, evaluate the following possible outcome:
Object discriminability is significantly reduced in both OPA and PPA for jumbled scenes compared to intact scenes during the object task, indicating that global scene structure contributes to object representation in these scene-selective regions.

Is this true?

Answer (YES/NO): NO